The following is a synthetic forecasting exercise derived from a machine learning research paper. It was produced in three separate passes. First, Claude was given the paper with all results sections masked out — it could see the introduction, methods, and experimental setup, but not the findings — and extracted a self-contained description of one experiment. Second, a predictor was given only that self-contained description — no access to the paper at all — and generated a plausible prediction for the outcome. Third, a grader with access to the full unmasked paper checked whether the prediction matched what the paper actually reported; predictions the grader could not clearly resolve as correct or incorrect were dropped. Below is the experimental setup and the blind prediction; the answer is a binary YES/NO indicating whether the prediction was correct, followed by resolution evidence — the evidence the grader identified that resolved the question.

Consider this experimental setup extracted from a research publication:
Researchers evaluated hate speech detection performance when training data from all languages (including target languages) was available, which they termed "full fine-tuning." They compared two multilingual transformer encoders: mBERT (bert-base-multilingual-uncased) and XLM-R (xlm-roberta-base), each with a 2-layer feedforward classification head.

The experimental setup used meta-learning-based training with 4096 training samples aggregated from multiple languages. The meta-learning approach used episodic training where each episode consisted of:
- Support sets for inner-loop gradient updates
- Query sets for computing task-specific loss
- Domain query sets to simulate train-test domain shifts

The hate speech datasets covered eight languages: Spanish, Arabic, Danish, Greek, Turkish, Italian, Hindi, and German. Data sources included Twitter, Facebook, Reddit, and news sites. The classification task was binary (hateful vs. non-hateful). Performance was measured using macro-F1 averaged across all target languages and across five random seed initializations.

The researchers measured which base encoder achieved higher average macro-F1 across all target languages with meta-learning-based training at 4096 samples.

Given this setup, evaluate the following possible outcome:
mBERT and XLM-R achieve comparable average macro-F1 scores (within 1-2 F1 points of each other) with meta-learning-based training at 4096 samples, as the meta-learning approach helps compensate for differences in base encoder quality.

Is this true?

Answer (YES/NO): YES